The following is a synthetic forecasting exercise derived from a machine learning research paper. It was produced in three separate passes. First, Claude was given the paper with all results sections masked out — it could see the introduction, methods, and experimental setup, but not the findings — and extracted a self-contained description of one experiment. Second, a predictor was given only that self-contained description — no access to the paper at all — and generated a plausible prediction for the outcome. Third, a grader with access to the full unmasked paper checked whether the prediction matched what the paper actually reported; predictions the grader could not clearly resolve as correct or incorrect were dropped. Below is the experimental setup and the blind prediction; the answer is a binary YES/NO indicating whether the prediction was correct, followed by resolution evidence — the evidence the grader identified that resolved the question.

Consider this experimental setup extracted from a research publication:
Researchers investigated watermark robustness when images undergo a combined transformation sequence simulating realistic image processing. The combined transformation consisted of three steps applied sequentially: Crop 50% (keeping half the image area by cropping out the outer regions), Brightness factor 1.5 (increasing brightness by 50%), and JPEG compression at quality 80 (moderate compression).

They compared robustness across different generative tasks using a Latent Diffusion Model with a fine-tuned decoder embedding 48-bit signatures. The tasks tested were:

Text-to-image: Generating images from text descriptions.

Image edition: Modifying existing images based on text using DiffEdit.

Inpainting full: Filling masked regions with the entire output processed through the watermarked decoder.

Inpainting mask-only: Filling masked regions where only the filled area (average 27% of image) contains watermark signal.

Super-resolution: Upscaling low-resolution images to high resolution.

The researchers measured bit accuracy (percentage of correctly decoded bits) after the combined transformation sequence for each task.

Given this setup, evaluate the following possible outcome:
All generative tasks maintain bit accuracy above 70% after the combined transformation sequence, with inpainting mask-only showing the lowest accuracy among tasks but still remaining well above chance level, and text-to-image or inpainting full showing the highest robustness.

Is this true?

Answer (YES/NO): NO